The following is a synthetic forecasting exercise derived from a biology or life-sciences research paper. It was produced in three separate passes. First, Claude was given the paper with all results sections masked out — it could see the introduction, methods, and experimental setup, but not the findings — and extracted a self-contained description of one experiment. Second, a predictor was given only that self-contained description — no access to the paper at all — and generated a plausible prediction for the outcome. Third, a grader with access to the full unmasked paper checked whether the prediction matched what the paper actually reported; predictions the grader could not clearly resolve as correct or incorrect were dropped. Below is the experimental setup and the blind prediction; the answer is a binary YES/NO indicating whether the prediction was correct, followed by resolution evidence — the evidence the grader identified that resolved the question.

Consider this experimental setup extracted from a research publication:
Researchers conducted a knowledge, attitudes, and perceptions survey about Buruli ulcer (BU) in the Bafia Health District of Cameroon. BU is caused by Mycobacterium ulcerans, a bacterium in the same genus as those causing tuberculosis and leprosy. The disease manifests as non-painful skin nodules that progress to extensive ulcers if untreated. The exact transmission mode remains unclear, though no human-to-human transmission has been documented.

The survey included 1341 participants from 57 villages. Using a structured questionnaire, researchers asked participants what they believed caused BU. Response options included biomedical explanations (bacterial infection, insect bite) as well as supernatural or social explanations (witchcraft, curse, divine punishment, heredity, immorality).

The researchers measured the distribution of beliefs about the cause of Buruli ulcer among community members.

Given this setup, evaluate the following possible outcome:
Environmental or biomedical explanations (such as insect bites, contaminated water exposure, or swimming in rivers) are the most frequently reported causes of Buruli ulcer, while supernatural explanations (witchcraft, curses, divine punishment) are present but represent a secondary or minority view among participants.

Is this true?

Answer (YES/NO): NO